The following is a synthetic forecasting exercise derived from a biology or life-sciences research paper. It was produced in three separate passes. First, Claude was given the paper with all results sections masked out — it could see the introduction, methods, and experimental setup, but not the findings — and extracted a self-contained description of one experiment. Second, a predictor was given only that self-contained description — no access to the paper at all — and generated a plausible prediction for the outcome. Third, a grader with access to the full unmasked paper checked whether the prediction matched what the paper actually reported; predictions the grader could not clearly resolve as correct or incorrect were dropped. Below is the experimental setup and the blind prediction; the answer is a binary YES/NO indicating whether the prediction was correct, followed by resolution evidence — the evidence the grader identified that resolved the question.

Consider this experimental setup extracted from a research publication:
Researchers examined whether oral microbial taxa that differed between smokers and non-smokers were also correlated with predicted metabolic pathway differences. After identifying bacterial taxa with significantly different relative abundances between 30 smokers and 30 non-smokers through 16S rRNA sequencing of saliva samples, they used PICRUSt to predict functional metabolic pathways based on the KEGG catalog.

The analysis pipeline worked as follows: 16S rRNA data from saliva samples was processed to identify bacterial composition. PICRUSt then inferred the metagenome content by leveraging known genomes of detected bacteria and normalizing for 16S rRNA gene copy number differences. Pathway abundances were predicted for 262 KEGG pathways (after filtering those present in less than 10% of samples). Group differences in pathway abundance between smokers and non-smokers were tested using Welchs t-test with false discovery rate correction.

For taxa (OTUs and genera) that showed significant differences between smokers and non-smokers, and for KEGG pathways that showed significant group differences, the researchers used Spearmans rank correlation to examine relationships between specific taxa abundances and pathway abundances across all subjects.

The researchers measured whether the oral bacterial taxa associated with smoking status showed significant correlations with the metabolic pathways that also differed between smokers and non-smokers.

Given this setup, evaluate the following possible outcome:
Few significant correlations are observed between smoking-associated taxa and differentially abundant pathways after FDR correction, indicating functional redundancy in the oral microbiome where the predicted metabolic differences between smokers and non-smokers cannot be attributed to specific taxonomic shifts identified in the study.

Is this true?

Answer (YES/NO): NO